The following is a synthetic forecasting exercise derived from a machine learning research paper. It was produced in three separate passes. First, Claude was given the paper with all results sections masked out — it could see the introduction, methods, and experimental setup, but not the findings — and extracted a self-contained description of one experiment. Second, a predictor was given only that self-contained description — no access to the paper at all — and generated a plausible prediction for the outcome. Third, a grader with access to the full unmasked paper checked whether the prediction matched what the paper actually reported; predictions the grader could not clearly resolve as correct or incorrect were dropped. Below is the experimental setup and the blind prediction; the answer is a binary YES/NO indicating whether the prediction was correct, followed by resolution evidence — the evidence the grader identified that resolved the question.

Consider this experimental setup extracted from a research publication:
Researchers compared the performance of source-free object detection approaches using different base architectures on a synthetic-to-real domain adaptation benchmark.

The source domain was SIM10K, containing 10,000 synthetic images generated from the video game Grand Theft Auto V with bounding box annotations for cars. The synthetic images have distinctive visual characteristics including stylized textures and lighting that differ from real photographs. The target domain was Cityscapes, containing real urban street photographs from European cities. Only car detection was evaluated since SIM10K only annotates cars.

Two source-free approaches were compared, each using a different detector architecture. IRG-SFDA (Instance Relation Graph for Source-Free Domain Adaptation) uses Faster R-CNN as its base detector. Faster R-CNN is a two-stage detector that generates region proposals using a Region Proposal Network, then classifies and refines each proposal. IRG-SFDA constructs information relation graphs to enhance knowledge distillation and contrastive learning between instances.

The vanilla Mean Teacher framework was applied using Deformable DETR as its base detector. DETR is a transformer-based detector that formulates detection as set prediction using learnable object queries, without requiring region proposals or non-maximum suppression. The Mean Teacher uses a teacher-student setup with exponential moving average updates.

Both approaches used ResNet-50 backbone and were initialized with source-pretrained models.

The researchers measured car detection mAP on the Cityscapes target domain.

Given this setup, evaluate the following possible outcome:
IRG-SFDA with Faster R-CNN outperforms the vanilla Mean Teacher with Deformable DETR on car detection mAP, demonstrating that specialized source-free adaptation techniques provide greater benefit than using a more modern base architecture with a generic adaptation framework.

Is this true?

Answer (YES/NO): NO